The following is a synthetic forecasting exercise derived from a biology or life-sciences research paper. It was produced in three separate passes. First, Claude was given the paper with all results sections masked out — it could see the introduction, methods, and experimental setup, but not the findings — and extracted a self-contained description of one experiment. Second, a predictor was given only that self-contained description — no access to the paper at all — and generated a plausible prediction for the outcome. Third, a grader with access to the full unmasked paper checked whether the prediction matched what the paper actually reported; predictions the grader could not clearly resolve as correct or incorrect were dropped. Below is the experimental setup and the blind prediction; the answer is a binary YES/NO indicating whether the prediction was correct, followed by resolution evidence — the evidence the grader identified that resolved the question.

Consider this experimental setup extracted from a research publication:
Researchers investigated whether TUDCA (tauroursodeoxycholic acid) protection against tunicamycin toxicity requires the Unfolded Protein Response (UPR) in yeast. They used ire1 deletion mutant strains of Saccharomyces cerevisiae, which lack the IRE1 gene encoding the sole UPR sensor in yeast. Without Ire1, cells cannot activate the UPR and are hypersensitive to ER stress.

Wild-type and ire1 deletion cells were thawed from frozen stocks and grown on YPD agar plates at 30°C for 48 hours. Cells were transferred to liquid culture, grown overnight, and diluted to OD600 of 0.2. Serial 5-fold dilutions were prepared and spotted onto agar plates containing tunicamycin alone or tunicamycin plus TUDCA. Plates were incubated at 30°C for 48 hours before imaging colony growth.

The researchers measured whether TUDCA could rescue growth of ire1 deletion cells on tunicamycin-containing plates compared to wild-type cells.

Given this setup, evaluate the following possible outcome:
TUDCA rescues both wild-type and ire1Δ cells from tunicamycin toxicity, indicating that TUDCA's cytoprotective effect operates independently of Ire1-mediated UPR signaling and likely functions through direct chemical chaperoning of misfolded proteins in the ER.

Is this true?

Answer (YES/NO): NO